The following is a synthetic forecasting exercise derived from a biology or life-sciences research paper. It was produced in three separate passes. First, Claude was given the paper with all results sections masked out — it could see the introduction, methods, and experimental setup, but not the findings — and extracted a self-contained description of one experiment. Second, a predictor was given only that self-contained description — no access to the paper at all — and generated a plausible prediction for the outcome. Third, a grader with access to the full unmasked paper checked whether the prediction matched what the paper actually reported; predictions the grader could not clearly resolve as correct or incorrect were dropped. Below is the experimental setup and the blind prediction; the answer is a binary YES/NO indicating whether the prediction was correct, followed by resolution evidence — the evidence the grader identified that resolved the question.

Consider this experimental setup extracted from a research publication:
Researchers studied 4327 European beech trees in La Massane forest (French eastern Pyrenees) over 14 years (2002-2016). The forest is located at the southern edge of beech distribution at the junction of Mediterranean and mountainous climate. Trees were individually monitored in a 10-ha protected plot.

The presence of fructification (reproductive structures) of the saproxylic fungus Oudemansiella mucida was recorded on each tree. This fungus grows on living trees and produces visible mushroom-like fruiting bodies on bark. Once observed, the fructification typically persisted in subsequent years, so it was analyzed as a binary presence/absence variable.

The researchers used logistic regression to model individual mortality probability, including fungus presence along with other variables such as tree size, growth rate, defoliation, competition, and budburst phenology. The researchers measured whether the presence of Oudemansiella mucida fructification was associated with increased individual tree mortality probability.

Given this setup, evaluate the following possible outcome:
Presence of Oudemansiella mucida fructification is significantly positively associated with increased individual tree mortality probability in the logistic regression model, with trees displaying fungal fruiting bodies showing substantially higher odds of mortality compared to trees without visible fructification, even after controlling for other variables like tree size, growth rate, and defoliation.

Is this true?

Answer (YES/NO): YES